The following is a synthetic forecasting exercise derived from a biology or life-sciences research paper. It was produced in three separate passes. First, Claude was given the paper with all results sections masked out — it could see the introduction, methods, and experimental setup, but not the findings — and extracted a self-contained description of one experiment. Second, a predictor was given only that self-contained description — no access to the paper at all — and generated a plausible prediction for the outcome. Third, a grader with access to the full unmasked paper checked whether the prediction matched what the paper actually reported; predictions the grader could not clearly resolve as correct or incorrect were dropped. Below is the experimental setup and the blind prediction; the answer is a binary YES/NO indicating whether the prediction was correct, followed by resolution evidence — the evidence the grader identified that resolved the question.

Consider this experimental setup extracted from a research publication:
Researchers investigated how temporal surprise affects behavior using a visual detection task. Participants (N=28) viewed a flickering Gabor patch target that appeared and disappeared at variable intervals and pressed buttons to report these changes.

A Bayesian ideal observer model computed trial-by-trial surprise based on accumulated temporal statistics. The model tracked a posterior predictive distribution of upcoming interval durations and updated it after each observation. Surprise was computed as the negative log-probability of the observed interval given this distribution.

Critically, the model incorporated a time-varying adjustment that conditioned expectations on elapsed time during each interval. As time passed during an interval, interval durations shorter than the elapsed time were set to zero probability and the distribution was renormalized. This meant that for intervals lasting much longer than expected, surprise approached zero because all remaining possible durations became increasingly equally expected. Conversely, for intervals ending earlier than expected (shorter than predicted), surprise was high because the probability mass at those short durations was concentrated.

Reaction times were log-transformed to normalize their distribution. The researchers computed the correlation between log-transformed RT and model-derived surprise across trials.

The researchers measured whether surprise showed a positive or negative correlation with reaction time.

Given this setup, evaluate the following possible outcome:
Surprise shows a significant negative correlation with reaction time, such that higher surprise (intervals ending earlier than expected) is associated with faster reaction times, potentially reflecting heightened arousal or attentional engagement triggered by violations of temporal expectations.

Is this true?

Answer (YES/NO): NO